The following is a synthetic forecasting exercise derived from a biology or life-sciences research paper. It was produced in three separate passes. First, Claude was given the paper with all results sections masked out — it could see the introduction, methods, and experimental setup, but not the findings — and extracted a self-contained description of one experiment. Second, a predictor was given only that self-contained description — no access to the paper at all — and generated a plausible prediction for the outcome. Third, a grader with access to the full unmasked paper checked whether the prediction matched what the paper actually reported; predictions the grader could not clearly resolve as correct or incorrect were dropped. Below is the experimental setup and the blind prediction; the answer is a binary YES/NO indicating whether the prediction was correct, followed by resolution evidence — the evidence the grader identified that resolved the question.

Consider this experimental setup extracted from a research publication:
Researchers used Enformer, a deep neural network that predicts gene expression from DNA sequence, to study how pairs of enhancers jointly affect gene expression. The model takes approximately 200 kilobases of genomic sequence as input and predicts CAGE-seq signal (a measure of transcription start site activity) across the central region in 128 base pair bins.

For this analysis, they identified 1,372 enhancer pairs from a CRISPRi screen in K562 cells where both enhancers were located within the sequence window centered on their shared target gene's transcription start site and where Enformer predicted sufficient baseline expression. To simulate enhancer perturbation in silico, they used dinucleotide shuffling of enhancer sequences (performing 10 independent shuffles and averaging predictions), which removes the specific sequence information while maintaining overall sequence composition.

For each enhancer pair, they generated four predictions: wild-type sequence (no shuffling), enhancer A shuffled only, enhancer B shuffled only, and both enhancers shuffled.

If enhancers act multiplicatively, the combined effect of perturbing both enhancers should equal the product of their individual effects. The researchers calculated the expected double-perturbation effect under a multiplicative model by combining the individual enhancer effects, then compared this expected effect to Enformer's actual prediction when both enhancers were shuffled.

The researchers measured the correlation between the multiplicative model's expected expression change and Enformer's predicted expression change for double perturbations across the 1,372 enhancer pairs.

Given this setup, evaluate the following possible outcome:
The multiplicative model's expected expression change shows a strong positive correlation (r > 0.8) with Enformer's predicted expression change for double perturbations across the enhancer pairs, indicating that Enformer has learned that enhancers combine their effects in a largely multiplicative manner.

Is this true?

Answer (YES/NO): YES